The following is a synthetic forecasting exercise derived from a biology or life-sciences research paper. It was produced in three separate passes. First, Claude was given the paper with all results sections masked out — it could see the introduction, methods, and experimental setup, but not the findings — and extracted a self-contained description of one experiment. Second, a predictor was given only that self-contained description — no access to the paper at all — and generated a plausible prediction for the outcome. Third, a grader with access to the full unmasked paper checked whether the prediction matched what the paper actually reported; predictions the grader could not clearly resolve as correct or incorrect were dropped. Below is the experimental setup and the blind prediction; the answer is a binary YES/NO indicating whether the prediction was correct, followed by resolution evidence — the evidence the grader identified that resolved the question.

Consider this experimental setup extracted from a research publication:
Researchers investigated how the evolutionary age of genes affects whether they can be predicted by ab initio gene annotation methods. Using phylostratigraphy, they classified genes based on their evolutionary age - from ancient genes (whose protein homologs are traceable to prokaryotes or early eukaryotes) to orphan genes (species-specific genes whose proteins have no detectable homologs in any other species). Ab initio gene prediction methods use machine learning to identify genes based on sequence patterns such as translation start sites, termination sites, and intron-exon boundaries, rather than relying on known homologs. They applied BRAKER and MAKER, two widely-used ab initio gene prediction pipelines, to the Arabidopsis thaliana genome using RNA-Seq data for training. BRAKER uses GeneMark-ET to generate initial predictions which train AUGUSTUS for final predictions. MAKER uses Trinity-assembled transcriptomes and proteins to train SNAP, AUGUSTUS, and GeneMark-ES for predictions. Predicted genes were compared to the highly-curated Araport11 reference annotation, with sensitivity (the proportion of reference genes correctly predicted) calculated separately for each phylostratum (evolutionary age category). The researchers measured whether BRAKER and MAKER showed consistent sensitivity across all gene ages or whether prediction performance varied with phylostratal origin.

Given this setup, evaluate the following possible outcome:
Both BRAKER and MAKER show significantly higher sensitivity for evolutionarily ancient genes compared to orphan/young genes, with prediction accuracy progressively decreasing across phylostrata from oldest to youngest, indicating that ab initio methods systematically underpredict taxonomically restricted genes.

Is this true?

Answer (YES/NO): YES